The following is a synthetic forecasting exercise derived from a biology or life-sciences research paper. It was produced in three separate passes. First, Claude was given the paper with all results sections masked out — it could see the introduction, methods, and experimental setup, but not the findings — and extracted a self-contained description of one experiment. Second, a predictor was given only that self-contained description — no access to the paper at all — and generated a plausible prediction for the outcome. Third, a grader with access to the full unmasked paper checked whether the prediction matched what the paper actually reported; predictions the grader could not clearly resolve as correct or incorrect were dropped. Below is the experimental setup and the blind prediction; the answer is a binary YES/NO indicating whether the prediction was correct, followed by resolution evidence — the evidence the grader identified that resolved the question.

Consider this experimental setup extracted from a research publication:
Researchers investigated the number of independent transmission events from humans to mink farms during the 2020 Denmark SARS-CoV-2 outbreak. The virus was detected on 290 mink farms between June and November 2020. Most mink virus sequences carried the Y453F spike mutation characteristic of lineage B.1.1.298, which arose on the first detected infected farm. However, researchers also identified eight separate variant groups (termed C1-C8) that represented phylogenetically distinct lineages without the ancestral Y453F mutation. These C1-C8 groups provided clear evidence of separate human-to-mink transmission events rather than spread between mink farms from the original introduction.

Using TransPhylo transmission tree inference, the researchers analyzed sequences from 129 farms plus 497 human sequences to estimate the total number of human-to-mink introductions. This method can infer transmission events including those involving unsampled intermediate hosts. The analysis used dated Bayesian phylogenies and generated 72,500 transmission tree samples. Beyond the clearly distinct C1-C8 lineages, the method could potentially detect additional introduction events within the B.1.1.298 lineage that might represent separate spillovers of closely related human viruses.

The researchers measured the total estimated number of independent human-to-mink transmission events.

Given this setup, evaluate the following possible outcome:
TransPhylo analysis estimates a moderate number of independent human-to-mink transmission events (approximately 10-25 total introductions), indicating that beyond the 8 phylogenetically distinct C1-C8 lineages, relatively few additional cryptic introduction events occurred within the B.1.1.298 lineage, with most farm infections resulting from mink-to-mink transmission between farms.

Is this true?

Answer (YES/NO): NO